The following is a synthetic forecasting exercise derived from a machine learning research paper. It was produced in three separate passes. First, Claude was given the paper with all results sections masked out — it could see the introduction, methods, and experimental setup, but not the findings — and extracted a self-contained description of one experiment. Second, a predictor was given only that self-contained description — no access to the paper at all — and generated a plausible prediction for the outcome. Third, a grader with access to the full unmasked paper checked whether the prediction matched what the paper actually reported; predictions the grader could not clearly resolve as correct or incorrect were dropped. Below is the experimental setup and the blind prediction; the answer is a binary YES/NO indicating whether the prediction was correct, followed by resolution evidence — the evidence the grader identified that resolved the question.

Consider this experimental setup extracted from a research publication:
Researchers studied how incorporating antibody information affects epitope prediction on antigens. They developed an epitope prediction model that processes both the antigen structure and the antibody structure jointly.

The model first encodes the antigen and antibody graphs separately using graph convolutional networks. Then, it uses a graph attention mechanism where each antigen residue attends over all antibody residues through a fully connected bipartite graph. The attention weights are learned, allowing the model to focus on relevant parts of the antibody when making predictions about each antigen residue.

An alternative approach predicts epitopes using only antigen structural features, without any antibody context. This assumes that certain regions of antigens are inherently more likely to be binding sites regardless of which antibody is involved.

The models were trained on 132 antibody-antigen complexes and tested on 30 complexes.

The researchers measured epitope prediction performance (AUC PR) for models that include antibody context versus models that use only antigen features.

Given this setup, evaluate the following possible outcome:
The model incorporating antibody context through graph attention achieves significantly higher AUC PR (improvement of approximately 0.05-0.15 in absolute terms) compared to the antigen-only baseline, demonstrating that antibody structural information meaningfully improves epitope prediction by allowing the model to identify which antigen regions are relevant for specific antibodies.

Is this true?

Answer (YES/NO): YES